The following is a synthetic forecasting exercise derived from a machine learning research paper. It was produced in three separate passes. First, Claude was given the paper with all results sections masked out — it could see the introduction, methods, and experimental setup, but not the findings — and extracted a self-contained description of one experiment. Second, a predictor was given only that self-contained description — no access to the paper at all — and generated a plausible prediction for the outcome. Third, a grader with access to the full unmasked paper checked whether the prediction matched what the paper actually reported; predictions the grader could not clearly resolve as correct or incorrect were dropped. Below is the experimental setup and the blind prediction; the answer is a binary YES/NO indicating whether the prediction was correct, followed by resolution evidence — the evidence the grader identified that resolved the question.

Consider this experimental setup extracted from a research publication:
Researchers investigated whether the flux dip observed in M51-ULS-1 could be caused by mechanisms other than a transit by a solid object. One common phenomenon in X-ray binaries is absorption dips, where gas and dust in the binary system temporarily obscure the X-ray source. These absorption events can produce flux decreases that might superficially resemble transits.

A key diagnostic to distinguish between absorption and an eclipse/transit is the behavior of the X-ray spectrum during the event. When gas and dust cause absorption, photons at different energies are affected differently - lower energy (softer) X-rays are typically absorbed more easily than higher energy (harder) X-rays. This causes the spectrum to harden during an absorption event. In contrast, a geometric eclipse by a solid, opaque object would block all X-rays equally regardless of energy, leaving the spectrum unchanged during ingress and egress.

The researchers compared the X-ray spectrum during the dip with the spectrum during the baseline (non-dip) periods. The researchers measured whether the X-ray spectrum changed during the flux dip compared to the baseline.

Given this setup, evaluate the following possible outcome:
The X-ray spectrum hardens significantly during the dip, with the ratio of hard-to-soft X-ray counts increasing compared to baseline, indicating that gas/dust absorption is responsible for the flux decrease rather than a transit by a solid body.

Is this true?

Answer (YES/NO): NO